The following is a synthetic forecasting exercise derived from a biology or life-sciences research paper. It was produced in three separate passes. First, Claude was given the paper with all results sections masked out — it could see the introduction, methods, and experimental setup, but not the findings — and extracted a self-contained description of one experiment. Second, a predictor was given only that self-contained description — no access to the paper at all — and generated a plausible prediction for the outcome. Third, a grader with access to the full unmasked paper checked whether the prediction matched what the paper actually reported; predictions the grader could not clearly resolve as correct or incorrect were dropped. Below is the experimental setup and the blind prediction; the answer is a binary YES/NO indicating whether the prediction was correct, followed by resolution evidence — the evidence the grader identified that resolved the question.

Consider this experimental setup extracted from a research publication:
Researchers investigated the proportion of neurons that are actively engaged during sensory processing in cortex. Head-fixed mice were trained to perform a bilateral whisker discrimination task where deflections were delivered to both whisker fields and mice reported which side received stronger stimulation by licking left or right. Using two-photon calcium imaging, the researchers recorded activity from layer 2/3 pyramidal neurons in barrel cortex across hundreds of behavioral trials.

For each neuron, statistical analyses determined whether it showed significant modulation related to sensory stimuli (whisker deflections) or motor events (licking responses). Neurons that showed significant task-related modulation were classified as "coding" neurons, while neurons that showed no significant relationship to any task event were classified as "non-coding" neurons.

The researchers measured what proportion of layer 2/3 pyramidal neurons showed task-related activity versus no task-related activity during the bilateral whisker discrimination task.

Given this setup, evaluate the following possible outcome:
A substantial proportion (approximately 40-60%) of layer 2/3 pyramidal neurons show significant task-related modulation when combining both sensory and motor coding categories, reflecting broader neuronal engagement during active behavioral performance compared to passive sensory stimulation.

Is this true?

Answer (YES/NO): NO